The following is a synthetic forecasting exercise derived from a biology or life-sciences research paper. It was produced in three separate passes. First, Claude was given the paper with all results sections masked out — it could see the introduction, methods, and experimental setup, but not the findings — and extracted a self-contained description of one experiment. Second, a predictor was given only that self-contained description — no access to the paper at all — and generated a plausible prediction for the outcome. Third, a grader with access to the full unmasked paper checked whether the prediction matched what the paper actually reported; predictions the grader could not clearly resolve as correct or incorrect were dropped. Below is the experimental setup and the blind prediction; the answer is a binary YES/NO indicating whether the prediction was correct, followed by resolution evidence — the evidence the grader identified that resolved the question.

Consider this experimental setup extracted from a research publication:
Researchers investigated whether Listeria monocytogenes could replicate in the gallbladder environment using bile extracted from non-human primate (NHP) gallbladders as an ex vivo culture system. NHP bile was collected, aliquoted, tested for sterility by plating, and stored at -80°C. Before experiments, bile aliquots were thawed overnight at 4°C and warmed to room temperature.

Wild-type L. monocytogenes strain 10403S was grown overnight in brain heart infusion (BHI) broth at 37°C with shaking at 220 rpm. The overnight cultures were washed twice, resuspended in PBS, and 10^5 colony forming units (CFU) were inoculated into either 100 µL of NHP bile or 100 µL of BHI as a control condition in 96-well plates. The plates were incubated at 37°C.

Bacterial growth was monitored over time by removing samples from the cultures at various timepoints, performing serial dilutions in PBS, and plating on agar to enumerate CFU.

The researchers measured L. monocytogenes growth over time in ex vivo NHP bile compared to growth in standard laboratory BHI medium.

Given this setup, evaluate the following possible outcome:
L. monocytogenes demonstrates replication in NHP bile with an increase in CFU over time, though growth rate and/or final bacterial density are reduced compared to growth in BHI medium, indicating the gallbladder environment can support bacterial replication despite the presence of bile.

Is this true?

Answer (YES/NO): NO